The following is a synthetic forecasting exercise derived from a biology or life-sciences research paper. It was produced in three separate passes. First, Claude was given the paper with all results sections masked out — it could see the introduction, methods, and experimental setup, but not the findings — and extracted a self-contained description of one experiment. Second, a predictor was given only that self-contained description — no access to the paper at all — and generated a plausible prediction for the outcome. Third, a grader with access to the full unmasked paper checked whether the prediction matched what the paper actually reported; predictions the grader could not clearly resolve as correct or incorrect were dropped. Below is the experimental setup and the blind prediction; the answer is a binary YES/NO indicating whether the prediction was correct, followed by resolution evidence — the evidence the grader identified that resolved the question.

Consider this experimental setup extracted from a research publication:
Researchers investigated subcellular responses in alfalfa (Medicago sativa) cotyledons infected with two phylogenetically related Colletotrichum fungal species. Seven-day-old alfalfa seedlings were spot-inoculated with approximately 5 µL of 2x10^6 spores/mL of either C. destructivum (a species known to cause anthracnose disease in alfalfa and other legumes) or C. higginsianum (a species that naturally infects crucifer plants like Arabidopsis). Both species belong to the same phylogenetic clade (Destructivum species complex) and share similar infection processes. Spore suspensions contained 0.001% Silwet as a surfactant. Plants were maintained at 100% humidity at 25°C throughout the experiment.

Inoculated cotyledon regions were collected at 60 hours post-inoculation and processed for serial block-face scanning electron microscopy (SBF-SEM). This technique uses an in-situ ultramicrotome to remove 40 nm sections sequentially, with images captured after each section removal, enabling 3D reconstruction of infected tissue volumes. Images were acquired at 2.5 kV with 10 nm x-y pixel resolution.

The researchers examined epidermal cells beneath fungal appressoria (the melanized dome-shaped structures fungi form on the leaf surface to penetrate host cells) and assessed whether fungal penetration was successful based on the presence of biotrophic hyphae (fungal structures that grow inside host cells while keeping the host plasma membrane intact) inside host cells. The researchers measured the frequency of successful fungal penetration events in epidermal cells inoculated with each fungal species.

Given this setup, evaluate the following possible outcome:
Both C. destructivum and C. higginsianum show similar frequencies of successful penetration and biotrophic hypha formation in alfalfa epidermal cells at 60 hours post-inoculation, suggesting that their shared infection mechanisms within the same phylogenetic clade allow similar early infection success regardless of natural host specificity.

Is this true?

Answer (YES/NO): NO